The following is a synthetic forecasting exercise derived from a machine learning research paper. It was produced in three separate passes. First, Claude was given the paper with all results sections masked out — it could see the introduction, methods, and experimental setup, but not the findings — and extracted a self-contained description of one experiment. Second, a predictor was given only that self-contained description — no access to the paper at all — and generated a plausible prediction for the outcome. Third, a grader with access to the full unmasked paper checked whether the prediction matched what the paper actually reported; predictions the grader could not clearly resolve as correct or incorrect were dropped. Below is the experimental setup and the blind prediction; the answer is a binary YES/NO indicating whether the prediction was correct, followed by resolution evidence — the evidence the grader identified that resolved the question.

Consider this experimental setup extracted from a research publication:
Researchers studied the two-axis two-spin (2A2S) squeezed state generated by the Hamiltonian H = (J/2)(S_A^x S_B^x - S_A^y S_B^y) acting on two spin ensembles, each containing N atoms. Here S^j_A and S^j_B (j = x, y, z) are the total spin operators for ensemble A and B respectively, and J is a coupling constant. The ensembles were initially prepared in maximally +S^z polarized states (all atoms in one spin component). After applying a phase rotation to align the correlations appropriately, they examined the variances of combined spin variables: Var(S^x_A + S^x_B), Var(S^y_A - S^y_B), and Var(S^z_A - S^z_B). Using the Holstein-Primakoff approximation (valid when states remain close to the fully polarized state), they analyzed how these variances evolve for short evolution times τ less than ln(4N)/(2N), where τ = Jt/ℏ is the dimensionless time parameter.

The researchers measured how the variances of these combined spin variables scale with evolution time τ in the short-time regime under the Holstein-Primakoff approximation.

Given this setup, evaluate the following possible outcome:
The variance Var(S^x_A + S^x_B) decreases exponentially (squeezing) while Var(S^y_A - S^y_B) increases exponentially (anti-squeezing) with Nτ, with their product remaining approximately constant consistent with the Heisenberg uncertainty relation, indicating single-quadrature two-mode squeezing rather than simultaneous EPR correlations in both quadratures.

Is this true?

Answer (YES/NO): NO